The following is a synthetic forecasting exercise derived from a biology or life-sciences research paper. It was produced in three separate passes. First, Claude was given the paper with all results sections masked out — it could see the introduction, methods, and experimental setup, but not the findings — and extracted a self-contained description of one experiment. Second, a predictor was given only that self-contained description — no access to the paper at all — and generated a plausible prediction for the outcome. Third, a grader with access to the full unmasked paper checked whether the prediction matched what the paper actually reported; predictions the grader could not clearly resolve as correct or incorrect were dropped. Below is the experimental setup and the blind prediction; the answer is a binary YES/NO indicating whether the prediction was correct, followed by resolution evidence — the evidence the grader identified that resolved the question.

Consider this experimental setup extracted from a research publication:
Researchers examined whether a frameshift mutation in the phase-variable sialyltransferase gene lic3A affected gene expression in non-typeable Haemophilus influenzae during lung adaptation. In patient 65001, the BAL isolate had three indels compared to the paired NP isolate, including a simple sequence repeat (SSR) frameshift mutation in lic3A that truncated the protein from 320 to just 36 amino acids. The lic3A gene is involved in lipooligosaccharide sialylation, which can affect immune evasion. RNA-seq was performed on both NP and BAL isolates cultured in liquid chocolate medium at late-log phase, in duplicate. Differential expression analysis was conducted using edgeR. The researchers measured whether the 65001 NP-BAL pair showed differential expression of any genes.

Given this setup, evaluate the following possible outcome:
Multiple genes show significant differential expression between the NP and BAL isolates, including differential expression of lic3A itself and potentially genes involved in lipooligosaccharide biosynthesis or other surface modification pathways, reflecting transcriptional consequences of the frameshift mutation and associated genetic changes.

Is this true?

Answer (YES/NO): NO